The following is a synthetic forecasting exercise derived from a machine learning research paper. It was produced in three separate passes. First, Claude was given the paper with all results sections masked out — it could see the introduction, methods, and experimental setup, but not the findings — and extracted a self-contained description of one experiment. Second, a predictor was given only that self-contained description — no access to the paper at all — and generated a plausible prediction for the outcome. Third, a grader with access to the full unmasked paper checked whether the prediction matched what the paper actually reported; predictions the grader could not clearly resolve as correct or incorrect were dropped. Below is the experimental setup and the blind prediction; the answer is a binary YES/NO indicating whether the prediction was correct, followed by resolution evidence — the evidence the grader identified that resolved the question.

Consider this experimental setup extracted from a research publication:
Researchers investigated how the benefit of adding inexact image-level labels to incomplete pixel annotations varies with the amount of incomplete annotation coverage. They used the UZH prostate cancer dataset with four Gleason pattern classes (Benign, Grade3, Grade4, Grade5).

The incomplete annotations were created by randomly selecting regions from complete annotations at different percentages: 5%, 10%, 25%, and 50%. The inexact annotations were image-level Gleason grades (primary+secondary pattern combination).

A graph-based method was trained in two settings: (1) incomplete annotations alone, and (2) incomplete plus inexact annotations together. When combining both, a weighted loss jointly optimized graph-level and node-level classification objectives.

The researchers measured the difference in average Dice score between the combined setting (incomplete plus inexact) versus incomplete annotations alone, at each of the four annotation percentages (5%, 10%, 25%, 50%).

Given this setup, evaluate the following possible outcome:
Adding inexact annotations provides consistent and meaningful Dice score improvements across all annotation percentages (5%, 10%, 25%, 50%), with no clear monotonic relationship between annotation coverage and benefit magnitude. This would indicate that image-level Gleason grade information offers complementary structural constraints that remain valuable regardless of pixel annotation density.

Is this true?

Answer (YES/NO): NO